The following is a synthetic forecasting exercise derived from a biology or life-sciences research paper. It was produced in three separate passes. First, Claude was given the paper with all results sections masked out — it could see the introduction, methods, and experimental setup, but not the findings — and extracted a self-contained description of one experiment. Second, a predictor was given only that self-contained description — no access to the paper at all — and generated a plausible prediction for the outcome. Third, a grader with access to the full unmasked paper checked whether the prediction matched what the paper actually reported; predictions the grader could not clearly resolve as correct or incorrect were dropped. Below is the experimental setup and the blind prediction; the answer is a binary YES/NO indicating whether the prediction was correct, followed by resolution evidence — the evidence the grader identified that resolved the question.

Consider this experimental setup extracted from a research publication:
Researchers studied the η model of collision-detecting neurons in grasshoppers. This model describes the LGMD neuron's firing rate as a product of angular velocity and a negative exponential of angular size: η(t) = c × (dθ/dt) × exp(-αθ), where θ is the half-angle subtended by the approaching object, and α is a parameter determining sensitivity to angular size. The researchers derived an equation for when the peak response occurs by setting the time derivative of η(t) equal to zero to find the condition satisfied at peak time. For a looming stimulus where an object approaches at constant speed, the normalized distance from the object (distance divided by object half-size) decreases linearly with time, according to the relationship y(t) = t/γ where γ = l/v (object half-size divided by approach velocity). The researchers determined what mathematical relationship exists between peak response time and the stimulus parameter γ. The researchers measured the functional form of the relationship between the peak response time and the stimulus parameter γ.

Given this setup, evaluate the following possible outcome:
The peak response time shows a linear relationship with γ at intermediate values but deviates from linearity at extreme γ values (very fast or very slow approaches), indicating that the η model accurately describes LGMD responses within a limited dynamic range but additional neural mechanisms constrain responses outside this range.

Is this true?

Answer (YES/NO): NO